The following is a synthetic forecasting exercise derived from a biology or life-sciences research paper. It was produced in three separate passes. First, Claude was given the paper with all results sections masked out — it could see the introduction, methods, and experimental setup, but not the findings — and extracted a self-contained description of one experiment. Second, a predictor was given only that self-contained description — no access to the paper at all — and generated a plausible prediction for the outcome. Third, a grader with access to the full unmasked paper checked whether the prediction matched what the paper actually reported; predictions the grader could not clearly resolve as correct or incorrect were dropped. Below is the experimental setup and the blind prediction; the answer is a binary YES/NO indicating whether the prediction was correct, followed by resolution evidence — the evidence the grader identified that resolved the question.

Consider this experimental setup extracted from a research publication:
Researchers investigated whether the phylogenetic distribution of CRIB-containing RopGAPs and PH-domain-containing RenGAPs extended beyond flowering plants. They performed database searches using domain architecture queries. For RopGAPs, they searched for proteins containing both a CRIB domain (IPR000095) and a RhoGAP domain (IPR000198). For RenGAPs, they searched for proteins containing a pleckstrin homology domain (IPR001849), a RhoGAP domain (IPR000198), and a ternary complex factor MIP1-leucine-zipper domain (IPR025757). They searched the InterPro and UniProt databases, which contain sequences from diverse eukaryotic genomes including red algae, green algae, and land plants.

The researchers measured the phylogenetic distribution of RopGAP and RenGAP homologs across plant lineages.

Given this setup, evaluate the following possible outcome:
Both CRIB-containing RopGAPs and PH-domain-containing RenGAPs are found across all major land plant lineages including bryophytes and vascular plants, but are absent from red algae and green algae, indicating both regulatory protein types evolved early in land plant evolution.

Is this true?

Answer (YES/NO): NO